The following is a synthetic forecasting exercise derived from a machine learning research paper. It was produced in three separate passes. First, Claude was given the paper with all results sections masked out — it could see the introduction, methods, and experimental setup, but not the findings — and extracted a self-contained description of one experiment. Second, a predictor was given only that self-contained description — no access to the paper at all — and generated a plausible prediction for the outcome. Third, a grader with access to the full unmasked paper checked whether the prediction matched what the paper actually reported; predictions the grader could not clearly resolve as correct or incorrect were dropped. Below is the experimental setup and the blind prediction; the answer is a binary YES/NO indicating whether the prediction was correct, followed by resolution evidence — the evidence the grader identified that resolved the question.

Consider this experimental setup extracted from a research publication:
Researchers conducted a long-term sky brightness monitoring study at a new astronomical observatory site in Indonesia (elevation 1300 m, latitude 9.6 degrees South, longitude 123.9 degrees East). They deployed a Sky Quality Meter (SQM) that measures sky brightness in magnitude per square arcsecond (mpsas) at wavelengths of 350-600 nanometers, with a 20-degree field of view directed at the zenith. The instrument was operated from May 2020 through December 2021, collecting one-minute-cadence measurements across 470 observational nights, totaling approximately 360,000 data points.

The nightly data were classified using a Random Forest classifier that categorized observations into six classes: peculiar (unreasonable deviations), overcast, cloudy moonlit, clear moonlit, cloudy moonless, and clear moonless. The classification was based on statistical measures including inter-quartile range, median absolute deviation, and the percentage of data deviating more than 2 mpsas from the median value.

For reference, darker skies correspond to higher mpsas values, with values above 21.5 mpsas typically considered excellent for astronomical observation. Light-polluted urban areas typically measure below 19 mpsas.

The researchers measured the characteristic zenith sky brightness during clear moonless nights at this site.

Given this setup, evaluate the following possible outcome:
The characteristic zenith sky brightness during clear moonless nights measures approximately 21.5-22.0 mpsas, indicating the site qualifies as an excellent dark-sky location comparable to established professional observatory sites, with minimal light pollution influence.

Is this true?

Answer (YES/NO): YES